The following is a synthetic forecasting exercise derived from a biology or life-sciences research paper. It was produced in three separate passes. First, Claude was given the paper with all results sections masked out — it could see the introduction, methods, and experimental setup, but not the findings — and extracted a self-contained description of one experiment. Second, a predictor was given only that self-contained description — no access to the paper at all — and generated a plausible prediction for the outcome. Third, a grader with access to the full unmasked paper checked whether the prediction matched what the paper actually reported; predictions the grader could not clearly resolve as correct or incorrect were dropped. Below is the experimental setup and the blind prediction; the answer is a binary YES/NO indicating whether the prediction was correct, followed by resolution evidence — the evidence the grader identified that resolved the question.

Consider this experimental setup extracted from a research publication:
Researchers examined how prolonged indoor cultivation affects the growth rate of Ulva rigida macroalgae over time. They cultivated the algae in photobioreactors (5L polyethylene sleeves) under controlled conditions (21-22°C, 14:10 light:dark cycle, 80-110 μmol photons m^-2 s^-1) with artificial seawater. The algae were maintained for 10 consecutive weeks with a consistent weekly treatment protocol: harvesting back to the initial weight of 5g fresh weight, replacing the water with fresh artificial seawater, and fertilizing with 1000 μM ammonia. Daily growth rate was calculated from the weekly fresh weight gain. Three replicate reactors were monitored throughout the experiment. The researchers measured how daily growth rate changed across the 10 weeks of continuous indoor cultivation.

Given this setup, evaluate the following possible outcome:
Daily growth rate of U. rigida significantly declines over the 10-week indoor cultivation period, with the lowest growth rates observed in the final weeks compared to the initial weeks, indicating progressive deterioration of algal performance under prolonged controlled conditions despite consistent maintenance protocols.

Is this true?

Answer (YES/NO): NO